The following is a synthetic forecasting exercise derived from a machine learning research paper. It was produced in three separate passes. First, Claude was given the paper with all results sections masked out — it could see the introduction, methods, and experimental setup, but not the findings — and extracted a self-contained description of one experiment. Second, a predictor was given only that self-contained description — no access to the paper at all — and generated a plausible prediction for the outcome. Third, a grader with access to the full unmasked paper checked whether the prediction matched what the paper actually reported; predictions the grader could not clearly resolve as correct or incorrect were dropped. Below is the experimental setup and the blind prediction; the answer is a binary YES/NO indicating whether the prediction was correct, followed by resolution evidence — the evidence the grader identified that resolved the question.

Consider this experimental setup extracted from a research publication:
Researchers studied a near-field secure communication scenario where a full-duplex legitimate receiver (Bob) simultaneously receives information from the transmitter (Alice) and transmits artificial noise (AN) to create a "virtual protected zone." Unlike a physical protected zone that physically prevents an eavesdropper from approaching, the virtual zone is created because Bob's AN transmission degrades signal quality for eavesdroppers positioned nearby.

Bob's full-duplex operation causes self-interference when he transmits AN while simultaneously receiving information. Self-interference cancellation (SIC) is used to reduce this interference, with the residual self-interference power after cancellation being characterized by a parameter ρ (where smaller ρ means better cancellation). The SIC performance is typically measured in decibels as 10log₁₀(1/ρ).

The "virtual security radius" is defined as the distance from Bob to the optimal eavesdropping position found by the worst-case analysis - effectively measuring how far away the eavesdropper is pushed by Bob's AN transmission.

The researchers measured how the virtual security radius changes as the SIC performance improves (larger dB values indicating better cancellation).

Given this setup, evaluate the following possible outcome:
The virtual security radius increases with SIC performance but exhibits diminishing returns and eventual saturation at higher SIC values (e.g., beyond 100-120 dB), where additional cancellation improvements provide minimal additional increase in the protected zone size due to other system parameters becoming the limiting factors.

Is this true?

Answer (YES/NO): NO